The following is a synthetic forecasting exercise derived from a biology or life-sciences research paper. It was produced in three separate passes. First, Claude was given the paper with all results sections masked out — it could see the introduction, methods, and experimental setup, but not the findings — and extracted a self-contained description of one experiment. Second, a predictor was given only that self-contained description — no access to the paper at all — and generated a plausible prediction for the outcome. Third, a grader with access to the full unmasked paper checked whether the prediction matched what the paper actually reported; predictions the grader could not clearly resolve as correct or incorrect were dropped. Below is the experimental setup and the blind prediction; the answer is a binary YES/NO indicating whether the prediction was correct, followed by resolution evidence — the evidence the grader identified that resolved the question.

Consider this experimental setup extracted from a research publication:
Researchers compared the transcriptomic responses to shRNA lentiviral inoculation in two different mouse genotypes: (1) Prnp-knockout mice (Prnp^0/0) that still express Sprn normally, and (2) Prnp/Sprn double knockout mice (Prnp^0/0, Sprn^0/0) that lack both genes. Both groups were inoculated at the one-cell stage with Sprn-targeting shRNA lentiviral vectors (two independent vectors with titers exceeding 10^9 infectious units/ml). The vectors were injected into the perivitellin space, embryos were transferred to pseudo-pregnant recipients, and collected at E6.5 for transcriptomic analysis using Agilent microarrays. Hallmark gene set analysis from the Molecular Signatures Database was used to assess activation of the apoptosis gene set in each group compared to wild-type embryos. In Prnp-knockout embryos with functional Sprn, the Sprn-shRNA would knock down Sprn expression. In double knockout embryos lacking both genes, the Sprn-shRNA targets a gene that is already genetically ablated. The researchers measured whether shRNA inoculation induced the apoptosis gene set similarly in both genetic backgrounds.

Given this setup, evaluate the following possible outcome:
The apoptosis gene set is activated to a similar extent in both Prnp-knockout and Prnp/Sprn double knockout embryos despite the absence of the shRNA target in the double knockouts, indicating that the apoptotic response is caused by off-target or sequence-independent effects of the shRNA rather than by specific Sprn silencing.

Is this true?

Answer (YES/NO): NO